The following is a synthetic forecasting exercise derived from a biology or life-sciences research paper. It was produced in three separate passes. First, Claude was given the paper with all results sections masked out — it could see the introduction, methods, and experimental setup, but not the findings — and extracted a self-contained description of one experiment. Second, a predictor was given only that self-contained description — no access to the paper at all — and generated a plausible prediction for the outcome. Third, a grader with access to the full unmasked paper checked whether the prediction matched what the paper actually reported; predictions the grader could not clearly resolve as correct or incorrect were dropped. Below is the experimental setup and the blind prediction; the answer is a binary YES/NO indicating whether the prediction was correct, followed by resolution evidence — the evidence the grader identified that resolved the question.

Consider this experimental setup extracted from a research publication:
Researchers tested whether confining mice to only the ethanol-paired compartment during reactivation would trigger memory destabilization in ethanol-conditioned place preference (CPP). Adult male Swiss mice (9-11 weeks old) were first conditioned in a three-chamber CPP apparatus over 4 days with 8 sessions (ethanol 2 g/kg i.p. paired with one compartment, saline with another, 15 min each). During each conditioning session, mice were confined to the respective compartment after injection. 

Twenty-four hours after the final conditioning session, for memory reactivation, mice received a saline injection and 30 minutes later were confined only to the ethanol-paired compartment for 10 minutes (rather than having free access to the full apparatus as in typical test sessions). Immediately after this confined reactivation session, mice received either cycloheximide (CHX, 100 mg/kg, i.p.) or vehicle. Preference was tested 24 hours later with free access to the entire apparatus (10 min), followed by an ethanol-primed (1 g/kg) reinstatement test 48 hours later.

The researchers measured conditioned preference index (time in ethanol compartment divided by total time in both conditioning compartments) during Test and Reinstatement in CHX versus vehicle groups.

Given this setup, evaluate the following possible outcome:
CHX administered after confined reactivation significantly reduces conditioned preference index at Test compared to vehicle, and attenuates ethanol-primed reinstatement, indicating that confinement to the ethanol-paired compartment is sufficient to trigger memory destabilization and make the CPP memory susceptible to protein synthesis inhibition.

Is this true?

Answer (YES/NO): NO